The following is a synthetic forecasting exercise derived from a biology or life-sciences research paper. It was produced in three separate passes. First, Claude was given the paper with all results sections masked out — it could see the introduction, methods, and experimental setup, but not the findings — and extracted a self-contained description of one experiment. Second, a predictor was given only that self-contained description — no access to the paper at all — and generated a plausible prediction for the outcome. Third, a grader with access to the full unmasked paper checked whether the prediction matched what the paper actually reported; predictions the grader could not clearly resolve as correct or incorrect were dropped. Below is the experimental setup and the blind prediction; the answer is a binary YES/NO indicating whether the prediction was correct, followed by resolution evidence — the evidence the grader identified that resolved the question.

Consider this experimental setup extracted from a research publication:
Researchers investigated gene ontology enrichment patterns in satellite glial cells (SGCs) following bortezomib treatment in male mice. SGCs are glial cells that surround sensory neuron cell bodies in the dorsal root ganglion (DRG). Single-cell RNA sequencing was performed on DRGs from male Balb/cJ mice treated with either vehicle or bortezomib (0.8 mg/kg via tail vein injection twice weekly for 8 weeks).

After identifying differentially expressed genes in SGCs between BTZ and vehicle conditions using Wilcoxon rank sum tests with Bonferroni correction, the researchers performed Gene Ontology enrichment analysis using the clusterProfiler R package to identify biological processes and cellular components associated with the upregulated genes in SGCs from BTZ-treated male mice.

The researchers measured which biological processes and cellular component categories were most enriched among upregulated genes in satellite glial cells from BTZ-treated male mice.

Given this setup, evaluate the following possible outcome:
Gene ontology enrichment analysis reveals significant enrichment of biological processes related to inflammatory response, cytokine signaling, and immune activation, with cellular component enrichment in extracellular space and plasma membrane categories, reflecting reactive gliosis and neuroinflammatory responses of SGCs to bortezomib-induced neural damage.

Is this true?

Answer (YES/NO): NO